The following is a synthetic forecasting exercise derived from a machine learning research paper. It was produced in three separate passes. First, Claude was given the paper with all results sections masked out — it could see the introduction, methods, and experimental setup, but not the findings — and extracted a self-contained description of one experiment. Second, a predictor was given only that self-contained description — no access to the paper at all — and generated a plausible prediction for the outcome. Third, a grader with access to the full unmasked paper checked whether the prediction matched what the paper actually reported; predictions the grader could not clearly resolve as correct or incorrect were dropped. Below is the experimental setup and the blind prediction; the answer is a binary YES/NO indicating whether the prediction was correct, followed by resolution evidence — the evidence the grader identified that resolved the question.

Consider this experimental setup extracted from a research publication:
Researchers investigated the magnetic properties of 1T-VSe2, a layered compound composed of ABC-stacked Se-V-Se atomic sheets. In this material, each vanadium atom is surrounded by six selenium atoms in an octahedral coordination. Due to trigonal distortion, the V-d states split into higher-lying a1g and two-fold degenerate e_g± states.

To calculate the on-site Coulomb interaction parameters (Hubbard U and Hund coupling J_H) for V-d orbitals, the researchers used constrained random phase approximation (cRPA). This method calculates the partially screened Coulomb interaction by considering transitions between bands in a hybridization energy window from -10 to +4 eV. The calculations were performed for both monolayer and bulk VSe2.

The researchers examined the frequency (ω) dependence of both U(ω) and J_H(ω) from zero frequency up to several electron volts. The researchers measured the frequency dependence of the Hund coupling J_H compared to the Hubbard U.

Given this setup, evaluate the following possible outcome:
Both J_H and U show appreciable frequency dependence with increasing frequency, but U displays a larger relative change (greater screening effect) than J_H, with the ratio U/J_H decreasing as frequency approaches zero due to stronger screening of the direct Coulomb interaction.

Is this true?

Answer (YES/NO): NO